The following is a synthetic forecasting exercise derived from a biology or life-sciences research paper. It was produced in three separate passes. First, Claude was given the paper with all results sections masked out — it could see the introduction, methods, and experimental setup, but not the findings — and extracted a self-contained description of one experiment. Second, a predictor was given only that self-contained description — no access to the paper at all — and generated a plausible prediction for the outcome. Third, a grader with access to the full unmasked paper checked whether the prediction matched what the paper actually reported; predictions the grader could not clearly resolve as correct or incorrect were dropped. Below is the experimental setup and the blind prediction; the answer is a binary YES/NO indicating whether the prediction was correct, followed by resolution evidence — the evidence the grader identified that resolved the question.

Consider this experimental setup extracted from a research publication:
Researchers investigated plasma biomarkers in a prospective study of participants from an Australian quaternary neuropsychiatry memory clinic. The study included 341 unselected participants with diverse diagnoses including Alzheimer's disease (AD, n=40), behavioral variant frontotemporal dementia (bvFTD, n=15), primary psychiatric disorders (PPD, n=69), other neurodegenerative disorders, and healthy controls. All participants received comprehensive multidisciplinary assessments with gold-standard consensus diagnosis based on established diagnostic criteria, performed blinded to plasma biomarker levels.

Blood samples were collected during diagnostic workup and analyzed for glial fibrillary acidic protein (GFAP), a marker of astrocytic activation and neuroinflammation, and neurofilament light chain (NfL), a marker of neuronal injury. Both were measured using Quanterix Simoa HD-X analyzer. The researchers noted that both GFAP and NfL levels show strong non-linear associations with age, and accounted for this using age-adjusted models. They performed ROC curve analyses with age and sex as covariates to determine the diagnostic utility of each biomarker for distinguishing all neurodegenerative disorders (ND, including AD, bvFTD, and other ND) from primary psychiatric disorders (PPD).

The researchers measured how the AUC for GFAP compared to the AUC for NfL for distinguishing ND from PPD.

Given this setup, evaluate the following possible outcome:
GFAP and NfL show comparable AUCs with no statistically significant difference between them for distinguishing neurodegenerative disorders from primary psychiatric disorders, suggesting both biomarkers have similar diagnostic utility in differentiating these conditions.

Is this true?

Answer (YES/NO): NO